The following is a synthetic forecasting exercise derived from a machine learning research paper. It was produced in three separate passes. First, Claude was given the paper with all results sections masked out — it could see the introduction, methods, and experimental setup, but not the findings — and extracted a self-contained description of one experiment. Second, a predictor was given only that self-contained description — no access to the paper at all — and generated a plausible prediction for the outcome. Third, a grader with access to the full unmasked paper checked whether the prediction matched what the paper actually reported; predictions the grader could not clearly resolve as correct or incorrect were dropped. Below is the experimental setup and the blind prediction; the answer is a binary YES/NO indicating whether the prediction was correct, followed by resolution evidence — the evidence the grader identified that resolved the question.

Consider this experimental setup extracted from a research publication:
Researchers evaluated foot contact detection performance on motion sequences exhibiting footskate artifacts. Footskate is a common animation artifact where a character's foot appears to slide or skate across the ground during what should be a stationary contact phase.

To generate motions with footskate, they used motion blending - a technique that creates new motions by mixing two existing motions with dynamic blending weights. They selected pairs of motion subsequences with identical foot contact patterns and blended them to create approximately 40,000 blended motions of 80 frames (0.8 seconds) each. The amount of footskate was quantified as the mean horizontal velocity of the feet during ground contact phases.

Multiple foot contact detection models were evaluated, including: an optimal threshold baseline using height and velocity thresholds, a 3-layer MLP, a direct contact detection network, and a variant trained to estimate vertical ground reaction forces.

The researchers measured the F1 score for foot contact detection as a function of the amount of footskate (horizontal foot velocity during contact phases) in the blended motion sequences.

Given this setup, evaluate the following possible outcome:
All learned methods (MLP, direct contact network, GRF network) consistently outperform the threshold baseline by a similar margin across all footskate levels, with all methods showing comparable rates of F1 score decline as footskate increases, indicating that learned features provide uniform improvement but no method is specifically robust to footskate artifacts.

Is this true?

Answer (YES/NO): NO